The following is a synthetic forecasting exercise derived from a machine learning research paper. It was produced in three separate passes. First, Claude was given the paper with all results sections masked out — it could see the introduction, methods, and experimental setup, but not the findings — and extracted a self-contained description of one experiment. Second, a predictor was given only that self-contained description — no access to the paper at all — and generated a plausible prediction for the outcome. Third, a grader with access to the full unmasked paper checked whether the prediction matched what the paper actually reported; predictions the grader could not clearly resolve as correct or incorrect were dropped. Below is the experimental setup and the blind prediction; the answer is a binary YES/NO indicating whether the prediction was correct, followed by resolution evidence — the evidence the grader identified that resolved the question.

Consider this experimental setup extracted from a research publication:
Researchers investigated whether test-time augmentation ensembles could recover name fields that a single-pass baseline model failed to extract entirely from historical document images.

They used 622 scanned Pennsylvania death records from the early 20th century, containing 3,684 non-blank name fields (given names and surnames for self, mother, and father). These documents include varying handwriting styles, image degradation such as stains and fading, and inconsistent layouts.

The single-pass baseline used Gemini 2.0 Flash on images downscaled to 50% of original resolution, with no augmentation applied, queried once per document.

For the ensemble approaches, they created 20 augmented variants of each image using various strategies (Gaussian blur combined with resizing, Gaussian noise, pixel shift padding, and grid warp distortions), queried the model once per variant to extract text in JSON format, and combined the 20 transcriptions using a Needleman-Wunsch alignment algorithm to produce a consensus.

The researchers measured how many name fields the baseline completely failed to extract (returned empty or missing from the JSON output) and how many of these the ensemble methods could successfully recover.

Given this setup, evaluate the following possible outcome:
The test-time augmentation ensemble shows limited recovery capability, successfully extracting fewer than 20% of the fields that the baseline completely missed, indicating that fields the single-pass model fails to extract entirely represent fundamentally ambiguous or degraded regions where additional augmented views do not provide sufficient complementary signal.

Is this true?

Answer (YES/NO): NO